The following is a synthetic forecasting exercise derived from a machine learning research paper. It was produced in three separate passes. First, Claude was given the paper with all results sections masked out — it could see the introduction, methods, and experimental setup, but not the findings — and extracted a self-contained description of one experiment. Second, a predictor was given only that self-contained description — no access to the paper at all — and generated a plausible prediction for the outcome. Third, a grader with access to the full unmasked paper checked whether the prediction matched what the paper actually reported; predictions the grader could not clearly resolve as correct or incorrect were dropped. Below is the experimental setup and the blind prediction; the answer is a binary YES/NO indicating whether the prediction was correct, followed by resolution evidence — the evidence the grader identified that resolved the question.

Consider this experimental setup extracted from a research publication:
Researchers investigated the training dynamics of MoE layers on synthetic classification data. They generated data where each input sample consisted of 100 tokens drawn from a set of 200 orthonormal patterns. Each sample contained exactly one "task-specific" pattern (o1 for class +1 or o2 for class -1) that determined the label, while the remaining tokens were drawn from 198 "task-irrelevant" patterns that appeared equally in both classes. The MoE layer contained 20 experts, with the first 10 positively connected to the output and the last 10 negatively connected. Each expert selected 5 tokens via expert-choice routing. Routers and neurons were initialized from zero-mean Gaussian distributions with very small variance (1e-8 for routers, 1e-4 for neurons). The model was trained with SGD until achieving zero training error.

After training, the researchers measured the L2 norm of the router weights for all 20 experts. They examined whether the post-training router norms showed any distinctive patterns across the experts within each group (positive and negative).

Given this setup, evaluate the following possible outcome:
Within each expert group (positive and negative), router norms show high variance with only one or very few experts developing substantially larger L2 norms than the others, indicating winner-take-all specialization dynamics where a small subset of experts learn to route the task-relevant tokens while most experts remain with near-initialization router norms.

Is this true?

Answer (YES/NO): YES